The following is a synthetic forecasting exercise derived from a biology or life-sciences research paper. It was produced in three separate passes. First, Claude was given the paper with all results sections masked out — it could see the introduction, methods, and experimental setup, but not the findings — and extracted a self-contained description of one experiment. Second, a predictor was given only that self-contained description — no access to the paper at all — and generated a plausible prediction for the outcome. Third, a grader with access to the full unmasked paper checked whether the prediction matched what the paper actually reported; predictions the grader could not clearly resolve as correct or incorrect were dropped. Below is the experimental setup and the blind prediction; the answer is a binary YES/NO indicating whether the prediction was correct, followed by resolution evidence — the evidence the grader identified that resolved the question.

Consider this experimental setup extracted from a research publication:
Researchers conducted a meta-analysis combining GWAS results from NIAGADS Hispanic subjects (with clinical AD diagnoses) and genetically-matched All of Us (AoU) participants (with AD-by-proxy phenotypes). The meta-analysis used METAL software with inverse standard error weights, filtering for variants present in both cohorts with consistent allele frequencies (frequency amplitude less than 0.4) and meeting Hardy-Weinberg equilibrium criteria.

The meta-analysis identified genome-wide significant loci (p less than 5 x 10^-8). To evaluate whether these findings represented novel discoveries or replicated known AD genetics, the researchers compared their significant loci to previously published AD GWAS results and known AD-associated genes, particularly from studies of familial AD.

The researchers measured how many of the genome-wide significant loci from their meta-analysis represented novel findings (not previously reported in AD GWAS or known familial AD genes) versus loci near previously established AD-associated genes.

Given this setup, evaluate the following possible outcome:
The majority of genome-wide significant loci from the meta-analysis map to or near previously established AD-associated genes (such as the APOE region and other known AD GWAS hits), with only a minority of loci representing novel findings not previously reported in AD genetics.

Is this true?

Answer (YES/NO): NO